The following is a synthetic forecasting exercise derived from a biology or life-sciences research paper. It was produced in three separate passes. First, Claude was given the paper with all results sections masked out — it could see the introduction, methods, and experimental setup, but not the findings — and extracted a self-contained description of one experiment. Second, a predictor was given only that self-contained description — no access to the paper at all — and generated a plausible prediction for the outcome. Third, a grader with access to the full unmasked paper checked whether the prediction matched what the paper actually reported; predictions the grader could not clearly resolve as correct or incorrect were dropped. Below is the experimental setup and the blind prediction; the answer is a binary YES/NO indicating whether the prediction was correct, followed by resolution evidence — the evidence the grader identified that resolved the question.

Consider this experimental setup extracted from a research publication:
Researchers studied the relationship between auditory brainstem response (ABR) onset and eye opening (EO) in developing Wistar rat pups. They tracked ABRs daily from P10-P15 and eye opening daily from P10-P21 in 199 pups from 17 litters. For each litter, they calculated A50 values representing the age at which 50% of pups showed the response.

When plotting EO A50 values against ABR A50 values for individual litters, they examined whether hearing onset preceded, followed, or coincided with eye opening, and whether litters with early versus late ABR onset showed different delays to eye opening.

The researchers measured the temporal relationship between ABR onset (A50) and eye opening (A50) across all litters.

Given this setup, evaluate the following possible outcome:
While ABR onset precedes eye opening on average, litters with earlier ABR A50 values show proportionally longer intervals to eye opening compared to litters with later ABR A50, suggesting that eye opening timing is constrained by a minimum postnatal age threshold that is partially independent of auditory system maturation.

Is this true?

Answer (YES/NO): YES